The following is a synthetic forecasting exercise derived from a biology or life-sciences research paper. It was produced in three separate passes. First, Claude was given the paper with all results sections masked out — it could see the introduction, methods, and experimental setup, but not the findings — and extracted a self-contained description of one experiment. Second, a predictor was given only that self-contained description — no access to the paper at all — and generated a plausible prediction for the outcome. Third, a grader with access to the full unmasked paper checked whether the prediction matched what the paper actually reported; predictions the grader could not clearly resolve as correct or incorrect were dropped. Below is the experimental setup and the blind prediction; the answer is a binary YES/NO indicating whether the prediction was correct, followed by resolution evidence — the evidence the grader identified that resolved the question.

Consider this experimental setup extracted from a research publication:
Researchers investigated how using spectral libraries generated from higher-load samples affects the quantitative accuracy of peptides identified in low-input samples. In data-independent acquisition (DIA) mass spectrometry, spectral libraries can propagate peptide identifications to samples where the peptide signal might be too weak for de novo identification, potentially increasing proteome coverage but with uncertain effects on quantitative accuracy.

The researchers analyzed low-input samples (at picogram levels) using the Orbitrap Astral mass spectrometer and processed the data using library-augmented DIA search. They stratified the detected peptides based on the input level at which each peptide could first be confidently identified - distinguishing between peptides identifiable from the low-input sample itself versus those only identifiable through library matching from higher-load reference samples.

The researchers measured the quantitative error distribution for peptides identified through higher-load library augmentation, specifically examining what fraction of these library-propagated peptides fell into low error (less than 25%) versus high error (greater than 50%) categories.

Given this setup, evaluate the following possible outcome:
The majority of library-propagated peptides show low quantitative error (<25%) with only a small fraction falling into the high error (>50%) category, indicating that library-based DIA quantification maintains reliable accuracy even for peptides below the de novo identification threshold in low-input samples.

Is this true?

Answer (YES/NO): NO